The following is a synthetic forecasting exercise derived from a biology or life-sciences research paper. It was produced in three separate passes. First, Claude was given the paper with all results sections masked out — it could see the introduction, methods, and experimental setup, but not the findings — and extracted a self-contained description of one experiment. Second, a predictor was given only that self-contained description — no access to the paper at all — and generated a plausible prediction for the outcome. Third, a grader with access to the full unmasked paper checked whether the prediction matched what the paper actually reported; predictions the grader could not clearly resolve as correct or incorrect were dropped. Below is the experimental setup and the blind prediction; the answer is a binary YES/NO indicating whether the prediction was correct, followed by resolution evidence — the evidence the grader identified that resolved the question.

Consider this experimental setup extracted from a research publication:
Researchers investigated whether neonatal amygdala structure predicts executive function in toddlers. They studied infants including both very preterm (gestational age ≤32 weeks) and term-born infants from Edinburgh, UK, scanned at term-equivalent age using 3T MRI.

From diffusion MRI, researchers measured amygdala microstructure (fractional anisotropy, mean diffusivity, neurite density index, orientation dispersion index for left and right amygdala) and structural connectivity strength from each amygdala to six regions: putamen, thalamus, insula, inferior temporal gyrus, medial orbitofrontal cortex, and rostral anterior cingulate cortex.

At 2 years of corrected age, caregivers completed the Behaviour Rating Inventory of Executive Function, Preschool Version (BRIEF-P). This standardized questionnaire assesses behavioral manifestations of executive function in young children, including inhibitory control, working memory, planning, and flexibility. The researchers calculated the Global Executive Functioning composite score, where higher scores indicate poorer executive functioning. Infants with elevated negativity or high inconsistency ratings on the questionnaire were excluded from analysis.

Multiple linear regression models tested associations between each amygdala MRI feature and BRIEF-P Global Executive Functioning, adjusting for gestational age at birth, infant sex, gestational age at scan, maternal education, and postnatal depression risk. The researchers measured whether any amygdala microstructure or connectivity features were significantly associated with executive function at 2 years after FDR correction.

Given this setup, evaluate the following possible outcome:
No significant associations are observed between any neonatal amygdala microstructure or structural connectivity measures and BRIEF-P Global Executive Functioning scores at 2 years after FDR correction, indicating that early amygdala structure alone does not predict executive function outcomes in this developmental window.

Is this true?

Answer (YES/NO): YES